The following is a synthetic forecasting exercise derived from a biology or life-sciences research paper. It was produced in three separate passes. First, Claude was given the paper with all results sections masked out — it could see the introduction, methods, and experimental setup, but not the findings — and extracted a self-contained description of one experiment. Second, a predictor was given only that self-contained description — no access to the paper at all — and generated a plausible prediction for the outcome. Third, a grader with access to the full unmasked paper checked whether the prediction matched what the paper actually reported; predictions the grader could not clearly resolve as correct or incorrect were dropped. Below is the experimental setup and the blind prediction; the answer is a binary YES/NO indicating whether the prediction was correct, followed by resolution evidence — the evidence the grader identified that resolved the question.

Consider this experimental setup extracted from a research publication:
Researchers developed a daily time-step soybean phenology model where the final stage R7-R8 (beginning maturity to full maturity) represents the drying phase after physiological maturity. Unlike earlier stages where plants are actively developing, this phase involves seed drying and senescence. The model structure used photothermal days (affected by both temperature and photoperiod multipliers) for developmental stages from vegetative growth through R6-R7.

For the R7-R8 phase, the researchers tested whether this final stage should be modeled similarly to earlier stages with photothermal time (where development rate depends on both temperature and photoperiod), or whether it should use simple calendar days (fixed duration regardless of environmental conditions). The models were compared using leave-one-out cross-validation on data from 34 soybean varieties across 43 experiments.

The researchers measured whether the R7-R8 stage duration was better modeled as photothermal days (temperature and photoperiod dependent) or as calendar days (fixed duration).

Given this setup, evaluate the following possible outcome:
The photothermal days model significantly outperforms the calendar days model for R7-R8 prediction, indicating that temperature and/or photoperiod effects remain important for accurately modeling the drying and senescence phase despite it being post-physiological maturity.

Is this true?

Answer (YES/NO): NO